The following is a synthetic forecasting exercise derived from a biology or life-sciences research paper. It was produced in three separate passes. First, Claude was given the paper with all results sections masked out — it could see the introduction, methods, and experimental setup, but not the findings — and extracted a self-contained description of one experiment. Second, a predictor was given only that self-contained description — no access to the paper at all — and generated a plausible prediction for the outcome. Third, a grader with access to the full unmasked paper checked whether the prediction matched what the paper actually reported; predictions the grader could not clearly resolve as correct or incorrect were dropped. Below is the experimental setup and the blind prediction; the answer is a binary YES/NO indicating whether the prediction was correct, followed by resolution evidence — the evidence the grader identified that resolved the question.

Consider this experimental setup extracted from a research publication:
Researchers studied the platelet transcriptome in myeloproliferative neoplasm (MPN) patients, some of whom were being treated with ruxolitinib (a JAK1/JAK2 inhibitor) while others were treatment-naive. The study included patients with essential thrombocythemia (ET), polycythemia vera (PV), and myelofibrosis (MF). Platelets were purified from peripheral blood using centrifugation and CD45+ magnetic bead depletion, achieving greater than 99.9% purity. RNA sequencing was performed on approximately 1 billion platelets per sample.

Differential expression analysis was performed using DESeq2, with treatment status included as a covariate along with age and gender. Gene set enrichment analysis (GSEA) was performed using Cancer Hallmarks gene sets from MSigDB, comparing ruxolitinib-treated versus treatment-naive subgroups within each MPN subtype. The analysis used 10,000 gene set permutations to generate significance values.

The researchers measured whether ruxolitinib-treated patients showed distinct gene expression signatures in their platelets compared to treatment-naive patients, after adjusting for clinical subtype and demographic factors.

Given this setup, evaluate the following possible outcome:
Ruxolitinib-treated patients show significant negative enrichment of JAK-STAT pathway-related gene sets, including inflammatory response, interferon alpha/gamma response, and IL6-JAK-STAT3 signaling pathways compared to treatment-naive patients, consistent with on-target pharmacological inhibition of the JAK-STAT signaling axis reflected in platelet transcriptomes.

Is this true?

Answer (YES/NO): NO